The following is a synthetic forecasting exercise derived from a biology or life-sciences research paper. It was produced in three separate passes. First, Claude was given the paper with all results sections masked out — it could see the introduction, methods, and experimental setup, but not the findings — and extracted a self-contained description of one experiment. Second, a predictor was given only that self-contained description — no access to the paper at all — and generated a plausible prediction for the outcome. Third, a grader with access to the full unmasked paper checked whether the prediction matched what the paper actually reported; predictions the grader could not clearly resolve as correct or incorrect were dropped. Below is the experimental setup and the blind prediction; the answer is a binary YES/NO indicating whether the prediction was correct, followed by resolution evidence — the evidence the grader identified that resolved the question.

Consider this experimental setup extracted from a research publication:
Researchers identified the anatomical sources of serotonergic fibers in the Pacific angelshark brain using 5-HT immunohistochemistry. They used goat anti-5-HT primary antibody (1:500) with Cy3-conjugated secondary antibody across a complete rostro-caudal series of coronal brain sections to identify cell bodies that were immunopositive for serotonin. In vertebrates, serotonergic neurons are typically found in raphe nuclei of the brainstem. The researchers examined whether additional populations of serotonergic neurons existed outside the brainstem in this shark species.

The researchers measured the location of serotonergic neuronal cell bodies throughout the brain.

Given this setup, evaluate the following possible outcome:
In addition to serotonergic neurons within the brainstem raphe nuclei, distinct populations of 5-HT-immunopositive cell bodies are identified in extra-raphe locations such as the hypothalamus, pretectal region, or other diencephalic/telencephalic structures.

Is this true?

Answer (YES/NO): YES